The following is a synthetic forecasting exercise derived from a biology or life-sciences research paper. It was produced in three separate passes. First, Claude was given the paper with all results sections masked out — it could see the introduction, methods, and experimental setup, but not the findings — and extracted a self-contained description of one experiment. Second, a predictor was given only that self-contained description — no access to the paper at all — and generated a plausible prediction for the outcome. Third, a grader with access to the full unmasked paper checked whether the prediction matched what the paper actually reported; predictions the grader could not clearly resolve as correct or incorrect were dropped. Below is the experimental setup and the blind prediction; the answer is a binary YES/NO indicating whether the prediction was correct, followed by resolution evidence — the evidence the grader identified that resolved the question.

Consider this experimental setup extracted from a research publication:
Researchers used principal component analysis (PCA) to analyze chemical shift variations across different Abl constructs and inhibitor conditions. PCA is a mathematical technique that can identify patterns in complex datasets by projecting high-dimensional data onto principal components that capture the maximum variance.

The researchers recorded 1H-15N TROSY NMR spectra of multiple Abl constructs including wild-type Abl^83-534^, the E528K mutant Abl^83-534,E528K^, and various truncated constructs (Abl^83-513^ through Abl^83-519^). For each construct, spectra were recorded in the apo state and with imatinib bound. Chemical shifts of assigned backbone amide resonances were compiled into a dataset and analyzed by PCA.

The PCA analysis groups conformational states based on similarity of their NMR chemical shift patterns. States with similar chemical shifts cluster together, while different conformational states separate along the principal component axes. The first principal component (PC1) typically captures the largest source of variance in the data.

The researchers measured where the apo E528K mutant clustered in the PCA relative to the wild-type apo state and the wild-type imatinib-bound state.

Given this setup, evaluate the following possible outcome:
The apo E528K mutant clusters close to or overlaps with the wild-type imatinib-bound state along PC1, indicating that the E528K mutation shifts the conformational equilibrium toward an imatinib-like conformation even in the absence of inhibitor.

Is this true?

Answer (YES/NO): NO